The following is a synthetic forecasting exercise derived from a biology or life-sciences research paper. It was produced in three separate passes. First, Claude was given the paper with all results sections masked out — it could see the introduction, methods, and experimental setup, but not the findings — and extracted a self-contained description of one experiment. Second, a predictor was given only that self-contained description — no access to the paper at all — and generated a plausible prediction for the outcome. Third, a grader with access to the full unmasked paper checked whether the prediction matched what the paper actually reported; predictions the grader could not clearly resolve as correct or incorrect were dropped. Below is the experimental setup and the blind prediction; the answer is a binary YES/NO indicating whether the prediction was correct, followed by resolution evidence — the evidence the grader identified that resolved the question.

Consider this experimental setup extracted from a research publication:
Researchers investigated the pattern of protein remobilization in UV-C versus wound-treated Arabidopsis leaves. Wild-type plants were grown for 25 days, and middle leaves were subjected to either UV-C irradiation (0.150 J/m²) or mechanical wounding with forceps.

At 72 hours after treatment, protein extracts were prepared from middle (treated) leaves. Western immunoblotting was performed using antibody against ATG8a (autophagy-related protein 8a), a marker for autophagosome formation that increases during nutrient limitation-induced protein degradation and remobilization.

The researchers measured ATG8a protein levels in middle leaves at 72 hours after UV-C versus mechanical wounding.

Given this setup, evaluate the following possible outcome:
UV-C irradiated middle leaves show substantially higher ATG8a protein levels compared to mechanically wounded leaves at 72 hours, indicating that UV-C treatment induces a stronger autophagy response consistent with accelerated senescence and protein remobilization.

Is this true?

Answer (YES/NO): YES